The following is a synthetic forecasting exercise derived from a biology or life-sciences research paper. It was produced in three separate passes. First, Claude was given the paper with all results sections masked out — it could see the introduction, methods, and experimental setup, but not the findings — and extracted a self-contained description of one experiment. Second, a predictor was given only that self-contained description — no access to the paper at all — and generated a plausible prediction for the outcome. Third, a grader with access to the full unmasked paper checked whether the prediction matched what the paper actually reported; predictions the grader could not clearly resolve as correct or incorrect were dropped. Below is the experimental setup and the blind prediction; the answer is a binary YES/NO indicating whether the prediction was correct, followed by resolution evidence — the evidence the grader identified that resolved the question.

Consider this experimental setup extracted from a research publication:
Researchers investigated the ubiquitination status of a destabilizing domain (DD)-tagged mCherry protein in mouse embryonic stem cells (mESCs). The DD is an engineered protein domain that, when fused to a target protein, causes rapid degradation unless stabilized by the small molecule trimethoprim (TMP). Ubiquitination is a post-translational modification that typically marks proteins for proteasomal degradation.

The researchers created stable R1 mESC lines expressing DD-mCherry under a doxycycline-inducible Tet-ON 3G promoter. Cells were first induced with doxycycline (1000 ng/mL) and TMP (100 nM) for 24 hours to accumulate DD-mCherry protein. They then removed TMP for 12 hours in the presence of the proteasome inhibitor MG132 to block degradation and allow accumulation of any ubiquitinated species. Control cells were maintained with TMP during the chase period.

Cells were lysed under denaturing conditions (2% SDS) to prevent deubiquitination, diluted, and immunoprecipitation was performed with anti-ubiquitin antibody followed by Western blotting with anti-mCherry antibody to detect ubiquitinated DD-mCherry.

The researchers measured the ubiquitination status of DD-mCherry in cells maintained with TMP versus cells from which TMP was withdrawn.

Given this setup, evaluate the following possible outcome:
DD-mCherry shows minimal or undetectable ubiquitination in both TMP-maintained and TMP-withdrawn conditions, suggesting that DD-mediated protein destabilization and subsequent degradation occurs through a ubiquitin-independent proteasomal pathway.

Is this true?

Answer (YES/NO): NO